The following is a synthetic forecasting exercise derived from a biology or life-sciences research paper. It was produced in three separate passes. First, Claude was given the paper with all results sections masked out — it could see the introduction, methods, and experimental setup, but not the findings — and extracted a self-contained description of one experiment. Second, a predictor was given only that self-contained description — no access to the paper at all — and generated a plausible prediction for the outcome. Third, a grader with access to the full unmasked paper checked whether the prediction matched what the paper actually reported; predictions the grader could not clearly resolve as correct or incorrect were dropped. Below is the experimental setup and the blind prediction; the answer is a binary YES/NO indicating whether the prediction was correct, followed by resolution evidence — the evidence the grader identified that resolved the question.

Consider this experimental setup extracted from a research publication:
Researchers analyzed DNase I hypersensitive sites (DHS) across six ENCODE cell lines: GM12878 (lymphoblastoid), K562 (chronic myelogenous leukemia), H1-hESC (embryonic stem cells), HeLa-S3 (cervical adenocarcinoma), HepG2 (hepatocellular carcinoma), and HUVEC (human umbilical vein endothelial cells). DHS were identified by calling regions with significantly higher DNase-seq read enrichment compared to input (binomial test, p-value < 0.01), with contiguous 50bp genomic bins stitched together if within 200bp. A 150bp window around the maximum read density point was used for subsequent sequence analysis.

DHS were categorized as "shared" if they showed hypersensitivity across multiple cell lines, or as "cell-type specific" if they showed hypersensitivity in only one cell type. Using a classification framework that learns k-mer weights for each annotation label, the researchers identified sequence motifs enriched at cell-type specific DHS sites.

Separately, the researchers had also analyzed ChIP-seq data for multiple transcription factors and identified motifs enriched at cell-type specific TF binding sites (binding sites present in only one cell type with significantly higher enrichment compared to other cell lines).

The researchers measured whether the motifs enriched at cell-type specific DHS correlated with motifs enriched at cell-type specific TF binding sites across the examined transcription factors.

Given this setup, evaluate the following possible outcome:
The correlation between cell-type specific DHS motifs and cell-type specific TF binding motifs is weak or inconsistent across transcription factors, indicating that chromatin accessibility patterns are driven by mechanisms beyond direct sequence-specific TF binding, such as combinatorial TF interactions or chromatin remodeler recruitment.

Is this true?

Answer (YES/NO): NO